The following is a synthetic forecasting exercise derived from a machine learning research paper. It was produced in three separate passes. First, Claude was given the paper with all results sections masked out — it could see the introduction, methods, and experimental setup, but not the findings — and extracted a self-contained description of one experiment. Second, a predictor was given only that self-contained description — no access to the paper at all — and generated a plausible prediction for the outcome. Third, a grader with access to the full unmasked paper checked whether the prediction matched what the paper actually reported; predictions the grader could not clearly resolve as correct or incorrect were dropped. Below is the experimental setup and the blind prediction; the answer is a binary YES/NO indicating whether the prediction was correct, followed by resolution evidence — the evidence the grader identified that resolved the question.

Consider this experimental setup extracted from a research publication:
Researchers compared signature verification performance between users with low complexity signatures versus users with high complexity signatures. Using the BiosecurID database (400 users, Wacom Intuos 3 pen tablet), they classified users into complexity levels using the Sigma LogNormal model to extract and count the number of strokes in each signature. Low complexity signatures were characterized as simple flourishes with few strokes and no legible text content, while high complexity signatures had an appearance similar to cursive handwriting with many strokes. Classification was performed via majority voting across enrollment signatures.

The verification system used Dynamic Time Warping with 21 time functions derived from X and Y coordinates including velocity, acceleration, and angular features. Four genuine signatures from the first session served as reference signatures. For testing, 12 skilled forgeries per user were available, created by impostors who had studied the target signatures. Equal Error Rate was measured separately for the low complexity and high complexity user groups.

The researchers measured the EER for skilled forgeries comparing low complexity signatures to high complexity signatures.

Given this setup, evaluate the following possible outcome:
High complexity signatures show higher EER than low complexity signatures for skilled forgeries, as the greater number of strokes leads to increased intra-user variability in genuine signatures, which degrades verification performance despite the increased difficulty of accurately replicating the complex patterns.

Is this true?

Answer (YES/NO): NO